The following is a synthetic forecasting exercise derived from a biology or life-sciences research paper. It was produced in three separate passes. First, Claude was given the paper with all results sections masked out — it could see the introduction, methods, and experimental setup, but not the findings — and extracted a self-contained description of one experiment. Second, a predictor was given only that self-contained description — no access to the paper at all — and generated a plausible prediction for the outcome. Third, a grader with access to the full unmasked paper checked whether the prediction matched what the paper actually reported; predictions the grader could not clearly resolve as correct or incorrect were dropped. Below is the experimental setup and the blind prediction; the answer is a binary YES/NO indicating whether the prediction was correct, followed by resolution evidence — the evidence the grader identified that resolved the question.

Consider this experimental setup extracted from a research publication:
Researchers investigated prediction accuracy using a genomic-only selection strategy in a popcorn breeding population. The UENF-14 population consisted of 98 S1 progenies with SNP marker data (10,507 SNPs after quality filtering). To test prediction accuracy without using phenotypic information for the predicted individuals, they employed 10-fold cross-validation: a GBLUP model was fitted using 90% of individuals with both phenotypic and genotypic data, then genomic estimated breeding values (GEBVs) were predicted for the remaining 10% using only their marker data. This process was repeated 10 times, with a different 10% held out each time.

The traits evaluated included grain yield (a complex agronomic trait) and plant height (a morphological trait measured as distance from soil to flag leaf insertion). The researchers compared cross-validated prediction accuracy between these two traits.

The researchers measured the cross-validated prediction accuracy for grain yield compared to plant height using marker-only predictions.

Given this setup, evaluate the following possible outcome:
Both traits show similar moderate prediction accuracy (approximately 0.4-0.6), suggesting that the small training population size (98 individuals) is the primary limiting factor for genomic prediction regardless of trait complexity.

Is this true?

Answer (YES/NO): NO